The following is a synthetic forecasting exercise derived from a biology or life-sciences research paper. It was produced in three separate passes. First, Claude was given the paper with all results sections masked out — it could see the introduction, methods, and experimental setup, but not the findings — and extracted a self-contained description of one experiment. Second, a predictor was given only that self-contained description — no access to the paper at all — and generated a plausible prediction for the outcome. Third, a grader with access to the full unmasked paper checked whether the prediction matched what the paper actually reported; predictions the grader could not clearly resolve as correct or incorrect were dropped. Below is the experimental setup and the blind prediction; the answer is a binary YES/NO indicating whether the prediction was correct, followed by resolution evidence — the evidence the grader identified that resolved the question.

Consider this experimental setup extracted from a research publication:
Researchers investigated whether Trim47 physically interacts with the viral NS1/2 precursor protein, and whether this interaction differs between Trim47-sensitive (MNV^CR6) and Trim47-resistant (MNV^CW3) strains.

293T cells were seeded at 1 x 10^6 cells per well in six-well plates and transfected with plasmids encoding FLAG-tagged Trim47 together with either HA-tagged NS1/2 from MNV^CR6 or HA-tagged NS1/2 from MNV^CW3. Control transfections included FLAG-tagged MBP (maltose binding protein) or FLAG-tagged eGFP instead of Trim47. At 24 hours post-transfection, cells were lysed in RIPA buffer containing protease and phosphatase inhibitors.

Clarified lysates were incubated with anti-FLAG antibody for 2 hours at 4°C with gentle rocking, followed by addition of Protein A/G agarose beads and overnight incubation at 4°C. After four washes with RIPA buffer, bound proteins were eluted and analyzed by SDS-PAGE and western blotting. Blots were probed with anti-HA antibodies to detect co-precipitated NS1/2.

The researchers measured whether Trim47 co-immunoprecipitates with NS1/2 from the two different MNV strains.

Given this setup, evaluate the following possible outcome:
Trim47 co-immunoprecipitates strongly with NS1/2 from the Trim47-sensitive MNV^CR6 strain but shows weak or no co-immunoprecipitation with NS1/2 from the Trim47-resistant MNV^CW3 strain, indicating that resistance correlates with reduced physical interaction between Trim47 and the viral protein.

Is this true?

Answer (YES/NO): NO